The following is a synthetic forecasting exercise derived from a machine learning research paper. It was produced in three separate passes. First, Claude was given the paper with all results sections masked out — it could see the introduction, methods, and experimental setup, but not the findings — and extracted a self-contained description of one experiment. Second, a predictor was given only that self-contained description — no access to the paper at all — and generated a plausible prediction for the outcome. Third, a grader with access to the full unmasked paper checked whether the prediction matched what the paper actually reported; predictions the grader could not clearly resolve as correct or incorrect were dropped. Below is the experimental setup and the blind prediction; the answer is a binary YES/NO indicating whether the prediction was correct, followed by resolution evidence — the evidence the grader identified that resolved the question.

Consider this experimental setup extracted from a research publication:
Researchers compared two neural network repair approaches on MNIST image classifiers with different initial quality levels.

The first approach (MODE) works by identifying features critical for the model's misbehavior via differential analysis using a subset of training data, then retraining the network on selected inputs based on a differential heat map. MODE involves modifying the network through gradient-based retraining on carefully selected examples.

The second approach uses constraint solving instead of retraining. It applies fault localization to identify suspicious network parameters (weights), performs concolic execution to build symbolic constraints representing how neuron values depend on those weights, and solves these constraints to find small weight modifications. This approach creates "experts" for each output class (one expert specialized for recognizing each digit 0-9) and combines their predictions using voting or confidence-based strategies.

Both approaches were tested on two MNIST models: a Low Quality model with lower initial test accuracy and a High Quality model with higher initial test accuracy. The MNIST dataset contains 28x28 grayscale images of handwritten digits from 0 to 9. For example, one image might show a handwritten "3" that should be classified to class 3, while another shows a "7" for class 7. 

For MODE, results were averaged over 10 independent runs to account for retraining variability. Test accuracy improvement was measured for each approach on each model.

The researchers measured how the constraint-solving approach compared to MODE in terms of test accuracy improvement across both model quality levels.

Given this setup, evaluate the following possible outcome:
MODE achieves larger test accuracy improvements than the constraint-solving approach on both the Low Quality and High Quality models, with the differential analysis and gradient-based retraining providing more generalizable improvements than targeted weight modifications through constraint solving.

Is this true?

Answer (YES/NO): NO